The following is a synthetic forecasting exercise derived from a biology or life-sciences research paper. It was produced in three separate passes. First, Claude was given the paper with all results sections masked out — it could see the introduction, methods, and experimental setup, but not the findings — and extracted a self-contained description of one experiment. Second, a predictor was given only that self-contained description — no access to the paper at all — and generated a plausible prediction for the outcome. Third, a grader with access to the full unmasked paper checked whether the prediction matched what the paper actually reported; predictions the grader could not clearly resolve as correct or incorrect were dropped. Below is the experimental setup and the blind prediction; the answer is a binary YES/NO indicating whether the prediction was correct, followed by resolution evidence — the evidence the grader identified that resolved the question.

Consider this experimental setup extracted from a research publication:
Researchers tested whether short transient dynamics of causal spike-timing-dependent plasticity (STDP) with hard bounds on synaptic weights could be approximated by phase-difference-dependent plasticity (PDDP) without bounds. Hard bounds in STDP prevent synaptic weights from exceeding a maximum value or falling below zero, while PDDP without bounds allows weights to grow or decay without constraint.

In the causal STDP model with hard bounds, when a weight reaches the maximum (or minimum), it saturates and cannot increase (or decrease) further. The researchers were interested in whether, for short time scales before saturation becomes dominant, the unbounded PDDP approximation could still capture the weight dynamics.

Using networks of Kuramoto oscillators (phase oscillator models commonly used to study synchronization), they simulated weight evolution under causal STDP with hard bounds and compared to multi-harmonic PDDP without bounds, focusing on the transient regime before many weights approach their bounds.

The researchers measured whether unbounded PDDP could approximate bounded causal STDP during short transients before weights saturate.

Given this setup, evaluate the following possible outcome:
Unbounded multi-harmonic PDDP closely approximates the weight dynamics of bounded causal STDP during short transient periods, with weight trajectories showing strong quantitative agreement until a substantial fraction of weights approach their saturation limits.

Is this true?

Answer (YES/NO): YES